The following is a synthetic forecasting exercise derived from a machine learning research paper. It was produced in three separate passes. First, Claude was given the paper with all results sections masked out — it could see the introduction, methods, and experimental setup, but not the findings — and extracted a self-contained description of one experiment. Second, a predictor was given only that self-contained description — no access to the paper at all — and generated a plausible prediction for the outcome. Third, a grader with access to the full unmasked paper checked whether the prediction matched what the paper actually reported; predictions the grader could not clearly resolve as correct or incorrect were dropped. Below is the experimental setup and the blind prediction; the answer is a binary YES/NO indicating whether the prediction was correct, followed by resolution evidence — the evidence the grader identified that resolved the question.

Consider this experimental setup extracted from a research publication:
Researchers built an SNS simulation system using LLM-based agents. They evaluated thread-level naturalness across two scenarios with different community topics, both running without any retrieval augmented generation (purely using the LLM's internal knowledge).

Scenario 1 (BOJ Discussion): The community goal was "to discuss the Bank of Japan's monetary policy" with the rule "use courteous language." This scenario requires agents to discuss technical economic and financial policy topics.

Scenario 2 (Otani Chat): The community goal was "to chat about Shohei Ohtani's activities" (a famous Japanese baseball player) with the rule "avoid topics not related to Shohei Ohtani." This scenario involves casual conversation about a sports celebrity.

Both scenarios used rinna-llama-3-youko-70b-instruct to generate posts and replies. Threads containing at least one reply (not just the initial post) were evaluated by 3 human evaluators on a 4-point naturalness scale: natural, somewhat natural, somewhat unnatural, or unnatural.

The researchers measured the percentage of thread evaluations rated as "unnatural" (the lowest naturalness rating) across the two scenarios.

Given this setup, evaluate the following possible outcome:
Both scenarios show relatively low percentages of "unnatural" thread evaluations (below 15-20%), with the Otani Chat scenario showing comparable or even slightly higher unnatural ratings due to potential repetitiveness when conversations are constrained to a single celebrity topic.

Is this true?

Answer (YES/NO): NO